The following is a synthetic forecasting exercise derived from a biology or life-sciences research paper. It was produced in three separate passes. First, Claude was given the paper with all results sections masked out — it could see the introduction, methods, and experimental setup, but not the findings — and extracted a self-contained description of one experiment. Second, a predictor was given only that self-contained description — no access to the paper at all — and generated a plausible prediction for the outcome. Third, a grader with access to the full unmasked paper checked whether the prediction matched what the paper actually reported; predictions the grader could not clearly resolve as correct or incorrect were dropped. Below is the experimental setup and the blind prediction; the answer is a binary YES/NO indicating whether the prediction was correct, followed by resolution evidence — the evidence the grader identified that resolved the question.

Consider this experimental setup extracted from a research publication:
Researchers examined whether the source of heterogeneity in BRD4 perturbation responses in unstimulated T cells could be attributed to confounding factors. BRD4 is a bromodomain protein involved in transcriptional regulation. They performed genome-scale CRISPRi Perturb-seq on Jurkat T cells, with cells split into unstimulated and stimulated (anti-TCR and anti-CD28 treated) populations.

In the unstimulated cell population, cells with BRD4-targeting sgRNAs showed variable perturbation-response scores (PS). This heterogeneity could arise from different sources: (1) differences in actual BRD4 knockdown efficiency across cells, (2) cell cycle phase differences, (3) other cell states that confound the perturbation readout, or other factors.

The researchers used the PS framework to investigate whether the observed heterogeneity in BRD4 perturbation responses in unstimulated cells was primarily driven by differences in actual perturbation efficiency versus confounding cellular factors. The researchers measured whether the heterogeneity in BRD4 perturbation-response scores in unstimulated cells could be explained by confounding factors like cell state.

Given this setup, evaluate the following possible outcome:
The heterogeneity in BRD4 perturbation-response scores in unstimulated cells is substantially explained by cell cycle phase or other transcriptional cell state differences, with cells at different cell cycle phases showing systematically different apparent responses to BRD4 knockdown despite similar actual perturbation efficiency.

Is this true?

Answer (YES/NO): NO